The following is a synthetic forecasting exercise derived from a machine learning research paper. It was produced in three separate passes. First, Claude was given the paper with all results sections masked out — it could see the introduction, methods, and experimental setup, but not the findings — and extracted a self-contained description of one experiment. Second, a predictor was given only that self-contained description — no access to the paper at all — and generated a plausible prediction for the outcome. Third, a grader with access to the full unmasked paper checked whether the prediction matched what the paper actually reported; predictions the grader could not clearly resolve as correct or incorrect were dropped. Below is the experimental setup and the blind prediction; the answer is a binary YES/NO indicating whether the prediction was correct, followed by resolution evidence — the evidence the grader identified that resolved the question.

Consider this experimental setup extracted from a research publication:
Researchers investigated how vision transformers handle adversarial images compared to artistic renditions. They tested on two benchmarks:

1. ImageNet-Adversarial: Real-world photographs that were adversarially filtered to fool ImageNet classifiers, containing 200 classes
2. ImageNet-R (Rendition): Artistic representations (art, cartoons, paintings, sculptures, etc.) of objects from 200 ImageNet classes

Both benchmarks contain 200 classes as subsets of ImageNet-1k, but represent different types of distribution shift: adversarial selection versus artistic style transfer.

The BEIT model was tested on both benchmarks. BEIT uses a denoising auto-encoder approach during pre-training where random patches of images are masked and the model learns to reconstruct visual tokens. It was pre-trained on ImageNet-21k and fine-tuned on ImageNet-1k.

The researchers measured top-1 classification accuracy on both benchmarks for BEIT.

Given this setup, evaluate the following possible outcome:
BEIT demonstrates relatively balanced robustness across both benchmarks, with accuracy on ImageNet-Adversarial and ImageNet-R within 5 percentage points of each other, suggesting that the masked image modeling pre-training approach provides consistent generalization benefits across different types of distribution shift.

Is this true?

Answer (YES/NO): NO